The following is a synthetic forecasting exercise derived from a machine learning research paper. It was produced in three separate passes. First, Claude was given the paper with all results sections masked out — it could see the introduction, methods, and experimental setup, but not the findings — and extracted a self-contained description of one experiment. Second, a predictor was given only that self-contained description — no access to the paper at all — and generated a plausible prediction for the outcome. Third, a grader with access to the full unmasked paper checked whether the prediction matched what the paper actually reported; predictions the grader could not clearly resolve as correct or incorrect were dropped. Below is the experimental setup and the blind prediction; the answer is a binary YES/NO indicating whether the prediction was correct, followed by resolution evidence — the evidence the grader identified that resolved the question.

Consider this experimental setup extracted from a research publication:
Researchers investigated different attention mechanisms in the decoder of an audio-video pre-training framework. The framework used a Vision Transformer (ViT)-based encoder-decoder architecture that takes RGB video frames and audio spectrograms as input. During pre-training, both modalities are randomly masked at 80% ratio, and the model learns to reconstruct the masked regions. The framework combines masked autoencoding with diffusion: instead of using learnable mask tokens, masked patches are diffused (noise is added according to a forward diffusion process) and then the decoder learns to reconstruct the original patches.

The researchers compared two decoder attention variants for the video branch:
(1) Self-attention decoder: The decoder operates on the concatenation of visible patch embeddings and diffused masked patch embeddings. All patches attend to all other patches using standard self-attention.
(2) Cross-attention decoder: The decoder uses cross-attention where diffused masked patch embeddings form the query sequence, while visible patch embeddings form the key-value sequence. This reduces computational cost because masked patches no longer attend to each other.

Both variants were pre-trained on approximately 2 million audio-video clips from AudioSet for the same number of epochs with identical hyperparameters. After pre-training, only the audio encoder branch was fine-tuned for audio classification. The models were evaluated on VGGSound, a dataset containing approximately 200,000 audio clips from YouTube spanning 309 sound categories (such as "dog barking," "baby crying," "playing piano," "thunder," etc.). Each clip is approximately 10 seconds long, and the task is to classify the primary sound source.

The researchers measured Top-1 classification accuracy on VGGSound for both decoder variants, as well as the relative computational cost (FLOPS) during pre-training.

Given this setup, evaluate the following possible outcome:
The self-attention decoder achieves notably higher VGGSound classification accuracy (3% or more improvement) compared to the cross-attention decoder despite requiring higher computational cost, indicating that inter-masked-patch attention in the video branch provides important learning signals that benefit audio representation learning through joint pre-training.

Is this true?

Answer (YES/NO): NO